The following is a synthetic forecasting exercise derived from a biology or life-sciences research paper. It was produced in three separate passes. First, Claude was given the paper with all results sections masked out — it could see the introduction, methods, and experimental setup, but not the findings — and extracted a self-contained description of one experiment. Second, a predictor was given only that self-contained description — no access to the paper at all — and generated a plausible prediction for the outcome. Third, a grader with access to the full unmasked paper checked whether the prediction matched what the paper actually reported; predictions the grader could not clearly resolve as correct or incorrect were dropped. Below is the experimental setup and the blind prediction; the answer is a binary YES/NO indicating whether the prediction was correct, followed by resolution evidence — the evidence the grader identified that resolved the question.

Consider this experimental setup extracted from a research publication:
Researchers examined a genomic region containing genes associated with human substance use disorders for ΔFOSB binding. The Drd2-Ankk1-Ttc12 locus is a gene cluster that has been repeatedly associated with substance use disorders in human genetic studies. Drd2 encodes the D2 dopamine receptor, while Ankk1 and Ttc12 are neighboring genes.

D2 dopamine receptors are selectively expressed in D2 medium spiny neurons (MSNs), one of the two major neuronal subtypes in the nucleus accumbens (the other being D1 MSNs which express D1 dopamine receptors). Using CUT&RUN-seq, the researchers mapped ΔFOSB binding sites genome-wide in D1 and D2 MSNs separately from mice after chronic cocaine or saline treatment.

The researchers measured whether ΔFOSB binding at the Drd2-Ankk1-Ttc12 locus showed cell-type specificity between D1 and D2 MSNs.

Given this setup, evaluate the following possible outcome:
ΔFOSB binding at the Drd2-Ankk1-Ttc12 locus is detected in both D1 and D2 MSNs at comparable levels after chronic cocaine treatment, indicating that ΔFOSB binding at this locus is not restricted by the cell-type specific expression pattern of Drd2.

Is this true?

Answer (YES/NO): NO